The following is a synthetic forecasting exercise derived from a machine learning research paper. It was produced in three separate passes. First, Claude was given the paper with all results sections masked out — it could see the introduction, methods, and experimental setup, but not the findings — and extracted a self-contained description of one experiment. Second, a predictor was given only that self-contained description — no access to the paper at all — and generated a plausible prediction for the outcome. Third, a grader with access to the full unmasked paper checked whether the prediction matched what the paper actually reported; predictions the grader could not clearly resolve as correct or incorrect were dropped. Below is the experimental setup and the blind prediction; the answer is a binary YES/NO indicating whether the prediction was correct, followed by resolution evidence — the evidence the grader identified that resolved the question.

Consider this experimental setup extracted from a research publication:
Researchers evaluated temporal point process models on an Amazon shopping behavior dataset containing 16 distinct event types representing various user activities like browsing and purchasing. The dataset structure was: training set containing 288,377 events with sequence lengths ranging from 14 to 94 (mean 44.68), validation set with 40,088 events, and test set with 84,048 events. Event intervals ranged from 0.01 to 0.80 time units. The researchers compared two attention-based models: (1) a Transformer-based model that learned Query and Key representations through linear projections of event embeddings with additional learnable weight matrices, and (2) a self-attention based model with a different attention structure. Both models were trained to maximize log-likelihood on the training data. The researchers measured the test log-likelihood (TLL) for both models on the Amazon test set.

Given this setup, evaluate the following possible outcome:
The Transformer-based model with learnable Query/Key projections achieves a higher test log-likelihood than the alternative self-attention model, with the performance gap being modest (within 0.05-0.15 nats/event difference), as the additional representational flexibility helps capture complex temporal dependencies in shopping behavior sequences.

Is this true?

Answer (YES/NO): NO